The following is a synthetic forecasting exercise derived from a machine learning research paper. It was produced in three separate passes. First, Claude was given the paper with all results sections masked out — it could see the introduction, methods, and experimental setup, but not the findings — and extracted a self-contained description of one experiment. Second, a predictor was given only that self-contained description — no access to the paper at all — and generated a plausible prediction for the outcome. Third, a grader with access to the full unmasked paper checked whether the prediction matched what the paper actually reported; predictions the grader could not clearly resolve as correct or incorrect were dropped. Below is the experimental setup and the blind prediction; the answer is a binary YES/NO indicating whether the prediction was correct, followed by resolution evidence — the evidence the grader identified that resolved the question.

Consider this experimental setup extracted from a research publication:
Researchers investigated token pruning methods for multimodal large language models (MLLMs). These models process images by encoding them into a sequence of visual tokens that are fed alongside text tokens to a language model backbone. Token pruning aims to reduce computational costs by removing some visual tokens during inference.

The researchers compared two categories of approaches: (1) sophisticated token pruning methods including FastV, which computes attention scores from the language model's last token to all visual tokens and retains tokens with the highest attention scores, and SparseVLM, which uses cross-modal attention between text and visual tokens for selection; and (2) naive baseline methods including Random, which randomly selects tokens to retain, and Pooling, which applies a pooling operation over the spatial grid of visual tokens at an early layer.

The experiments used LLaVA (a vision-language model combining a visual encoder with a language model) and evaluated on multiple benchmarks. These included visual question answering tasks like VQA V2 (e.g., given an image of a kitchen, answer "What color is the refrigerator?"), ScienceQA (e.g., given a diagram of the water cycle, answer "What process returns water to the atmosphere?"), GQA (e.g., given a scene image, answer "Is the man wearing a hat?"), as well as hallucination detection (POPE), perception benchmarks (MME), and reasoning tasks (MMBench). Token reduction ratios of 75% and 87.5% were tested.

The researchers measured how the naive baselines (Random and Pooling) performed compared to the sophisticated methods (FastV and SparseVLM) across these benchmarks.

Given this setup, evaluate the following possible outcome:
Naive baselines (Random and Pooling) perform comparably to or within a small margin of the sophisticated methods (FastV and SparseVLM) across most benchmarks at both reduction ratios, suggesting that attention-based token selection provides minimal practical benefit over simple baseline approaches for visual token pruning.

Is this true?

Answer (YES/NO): NO